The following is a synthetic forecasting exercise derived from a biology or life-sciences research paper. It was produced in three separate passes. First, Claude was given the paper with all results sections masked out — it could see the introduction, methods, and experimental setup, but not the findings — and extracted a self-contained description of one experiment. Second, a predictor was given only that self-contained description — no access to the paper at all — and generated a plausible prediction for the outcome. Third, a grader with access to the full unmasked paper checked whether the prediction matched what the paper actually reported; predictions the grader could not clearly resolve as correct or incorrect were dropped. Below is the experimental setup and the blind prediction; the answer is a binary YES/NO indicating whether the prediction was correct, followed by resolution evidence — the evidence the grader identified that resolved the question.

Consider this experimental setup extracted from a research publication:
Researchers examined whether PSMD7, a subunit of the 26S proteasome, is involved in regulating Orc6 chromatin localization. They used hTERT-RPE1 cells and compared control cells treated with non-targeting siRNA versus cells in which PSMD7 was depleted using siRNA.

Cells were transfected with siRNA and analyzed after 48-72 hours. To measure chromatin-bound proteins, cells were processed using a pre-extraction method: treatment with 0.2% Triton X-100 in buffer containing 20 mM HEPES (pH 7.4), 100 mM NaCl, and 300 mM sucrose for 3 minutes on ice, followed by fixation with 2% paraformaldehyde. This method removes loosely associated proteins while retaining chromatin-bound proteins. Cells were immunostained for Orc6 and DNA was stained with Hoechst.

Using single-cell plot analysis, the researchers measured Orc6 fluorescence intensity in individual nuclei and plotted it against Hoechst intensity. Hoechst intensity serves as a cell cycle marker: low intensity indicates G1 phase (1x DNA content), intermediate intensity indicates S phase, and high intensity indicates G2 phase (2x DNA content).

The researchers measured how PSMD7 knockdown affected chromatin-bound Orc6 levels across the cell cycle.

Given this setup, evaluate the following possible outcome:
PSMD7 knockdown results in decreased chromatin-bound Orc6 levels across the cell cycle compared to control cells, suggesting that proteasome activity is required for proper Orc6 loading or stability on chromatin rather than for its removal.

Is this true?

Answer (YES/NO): NO